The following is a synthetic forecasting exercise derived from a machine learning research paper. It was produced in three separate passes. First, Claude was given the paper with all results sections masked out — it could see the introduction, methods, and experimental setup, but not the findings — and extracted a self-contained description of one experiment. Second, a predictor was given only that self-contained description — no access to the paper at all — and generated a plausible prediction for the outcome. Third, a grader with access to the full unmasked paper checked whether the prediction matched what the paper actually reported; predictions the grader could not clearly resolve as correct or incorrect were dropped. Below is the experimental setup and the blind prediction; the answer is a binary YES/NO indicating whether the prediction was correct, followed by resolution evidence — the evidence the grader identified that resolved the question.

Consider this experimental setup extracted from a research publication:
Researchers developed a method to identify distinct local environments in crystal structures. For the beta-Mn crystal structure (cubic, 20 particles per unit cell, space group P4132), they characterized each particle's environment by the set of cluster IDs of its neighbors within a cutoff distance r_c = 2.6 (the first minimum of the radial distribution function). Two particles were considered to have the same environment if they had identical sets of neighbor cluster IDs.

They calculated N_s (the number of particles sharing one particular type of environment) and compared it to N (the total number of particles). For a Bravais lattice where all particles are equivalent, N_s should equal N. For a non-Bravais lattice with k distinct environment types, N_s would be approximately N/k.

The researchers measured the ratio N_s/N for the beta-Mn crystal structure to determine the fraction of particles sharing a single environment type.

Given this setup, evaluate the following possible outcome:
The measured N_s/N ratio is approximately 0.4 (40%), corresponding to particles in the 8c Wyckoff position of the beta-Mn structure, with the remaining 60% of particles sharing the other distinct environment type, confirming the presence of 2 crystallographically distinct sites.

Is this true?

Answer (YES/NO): NO